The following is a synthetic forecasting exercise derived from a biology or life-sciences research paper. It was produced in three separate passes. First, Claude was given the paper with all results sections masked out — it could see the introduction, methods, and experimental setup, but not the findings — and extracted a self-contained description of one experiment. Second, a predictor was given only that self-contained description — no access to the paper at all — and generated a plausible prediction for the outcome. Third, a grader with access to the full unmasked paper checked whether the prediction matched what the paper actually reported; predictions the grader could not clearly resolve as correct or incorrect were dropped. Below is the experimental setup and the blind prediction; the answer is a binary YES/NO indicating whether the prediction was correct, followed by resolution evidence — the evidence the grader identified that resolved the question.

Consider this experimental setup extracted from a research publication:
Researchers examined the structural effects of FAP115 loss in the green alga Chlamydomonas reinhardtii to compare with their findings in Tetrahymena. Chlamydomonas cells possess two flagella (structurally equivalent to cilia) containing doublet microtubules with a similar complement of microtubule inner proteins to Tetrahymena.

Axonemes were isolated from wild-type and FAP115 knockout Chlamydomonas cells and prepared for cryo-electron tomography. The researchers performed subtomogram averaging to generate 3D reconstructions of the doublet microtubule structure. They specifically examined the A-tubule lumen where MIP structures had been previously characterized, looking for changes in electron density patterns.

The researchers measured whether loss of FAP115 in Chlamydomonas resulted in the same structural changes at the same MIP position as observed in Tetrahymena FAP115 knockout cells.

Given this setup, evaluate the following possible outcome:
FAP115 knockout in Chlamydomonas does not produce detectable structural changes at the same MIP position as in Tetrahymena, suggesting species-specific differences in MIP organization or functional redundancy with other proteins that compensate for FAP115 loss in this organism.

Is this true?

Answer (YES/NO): NO